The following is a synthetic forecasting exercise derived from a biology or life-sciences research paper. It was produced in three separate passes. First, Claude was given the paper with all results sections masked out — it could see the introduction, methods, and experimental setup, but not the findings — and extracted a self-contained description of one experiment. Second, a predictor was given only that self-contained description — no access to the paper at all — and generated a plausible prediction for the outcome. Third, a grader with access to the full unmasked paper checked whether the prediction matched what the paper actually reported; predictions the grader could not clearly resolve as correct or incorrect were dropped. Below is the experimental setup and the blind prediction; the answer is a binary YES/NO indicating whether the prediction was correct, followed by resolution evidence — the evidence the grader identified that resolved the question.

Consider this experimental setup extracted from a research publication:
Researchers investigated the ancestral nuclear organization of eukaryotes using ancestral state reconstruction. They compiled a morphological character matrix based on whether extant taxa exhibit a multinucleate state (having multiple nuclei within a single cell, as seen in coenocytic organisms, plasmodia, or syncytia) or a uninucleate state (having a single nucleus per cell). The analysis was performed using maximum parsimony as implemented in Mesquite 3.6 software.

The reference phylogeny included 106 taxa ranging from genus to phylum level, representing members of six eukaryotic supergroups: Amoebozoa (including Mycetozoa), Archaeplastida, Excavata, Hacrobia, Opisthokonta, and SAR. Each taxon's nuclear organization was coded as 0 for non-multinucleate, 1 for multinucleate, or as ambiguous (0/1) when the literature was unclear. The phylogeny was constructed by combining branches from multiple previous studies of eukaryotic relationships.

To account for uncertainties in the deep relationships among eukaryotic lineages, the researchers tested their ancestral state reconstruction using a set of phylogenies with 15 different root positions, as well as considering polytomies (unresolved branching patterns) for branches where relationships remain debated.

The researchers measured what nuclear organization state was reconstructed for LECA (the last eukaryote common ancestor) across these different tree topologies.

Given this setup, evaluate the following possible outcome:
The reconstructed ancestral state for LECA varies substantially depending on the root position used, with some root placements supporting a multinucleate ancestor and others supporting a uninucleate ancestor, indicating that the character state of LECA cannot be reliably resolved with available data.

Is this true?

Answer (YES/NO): NO